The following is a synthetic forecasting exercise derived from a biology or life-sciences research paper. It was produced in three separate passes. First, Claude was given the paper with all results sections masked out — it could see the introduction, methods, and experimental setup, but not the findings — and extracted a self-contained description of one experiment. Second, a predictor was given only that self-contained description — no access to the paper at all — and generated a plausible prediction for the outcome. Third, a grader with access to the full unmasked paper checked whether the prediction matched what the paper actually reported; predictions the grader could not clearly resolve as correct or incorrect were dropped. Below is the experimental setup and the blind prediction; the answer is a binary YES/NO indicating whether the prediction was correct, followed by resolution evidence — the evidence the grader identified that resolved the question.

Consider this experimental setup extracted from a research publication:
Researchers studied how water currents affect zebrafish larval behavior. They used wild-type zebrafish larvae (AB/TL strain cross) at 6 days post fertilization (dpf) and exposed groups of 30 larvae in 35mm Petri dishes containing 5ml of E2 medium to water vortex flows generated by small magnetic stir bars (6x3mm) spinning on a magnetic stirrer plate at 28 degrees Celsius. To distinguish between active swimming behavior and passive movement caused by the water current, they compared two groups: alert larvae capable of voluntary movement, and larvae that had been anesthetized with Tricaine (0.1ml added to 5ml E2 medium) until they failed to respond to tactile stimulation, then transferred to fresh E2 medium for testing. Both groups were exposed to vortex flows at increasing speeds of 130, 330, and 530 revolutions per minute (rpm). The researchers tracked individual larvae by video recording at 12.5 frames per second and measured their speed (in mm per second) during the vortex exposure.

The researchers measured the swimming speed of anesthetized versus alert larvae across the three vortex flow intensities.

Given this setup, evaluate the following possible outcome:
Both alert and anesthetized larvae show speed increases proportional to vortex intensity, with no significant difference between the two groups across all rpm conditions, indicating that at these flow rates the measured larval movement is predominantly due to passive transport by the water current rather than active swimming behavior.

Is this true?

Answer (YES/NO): NO